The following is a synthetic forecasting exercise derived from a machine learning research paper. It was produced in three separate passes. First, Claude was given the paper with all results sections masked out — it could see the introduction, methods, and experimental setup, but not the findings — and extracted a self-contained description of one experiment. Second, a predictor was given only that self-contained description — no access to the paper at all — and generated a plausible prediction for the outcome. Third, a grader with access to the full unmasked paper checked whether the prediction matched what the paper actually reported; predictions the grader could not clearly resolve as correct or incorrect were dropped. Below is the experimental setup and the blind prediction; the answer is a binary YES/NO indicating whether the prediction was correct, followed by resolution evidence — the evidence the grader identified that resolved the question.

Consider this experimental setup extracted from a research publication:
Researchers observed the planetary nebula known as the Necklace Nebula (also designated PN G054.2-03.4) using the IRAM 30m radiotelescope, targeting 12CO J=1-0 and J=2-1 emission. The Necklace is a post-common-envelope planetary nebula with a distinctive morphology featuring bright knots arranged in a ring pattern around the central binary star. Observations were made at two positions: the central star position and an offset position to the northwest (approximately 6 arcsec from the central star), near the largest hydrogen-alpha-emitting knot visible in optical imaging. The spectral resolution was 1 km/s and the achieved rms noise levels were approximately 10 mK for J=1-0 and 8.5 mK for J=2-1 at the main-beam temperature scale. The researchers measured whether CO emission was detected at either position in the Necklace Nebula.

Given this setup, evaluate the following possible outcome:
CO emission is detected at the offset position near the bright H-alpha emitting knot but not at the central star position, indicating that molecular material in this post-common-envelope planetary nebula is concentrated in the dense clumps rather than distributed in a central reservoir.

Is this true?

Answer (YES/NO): NO